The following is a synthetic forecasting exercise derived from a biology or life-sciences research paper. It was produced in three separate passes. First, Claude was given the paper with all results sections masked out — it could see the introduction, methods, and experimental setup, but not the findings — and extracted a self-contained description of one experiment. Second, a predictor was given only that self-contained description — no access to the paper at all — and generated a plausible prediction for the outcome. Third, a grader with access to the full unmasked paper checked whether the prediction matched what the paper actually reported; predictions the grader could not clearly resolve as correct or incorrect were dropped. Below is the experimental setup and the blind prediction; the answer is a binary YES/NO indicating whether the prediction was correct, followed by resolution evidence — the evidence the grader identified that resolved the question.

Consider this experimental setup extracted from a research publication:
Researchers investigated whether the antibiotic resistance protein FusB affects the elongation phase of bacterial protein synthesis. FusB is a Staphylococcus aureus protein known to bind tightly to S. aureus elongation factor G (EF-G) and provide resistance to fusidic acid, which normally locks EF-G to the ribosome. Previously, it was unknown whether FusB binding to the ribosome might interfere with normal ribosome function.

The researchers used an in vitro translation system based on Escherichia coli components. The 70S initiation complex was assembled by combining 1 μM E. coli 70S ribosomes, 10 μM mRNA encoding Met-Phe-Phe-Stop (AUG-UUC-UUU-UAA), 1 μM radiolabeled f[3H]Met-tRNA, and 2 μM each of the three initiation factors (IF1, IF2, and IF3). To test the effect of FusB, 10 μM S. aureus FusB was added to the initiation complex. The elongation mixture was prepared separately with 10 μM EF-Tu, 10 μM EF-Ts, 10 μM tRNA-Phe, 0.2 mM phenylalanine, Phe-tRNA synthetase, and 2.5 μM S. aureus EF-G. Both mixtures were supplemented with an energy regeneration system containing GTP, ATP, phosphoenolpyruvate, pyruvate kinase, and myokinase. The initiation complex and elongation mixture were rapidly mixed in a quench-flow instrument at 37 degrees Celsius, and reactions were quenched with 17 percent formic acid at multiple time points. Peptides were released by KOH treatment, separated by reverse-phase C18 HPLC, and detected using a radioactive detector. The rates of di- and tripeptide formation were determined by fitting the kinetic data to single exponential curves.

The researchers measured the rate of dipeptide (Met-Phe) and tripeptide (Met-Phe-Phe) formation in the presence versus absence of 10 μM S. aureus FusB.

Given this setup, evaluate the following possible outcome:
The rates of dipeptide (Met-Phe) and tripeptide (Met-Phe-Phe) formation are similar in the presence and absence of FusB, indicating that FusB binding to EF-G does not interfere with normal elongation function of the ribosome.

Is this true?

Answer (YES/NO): NO